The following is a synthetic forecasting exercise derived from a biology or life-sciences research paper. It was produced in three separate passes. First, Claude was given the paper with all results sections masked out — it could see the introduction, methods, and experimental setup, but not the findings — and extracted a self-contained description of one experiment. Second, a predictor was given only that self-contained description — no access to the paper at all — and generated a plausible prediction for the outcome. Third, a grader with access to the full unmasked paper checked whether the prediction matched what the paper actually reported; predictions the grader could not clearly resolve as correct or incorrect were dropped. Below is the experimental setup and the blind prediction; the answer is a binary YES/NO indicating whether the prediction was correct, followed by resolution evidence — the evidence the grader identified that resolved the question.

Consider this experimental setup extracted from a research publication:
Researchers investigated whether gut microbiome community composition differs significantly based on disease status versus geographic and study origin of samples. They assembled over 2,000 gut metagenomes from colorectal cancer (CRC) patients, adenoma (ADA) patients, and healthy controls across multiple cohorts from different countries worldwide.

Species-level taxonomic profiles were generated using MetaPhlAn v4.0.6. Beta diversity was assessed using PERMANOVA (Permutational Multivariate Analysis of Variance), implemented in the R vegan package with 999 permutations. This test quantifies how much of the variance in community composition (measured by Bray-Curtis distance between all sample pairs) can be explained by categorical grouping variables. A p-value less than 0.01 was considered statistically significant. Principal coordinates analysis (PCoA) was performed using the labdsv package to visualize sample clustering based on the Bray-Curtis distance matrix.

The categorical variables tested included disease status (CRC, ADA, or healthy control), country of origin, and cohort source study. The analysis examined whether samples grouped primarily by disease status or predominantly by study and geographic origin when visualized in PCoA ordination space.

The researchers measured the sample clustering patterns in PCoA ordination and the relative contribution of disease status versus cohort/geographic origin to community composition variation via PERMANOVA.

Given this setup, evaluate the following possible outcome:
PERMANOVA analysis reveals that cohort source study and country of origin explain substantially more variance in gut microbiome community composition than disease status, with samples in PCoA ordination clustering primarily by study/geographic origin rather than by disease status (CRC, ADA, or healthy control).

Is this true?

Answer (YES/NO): YES